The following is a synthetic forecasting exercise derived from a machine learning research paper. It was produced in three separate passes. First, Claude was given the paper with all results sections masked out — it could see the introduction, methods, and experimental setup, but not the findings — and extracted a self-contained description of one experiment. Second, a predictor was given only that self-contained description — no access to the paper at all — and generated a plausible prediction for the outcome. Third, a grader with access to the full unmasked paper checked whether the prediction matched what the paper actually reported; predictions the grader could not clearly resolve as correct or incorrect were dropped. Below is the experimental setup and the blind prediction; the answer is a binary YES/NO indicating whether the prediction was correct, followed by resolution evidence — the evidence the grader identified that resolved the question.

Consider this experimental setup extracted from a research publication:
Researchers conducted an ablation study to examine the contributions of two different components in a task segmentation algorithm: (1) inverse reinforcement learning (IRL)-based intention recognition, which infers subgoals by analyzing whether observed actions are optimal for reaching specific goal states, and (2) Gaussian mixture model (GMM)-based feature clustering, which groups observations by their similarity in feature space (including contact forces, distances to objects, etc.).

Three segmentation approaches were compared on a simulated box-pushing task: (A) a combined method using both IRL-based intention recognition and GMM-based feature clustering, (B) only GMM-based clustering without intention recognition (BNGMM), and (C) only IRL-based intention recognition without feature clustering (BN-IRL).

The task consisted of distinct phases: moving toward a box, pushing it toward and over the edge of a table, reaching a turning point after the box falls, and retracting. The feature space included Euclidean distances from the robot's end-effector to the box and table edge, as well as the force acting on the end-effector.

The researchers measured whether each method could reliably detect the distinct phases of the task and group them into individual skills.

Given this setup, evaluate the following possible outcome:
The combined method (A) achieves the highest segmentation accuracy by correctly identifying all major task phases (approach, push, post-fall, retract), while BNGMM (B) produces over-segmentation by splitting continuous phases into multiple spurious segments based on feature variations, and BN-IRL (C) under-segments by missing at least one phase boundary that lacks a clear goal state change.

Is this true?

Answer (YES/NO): NO